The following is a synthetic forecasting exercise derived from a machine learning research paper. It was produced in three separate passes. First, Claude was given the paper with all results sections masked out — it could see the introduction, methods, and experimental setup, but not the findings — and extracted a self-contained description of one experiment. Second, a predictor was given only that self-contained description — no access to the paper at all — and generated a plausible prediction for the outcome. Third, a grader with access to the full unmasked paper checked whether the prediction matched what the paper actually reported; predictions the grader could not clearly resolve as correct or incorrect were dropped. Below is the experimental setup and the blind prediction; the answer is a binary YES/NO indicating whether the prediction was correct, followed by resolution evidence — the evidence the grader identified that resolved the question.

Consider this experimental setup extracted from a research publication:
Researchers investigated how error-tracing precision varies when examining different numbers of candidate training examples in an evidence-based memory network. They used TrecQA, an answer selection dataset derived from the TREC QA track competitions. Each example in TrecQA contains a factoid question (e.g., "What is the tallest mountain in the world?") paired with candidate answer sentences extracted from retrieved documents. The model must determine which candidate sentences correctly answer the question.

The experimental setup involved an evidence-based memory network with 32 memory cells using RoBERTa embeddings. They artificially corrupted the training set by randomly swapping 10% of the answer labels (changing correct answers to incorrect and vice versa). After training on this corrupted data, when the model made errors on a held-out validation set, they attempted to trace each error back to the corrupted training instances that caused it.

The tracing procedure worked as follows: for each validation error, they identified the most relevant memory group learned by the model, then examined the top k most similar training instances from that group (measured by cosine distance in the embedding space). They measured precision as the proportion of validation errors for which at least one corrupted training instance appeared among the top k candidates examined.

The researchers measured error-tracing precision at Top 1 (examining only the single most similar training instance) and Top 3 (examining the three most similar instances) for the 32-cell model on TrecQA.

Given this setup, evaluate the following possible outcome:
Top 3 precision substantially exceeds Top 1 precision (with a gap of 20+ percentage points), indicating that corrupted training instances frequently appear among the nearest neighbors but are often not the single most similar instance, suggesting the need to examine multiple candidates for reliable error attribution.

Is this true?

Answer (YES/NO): NO